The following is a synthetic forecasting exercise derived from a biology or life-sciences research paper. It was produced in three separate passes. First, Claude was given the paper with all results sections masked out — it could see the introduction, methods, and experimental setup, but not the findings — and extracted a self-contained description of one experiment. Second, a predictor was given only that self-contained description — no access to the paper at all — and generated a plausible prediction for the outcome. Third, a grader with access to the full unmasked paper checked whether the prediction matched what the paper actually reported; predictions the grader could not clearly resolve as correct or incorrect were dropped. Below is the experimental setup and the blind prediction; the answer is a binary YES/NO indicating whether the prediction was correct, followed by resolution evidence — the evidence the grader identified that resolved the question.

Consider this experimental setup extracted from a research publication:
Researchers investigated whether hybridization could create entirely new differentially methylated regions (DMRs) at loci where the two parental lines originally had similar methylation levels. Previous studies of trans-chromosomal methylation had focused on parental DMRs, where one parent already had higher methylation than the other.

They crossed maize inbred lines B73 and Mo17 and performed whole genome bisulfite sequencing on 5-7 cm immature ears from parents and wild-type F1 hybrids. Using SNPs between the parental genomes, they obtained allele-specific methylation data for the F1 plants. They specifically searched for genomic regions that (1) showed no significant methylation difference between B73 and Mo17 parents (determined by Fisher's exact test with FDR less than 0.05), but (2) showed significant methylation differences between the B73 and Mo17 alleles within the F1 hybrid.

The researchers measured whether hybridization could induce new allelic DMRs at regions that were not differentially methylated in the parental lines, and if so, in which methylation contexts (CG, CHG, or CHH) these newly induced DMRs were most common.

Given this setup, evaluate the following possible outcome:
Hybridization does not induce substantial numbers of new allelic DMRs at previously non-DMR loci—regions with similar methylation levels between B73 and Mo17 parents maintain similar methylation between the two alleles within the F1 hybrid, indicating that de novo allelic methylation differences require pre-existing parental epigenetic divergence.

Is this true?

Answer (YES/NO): NO